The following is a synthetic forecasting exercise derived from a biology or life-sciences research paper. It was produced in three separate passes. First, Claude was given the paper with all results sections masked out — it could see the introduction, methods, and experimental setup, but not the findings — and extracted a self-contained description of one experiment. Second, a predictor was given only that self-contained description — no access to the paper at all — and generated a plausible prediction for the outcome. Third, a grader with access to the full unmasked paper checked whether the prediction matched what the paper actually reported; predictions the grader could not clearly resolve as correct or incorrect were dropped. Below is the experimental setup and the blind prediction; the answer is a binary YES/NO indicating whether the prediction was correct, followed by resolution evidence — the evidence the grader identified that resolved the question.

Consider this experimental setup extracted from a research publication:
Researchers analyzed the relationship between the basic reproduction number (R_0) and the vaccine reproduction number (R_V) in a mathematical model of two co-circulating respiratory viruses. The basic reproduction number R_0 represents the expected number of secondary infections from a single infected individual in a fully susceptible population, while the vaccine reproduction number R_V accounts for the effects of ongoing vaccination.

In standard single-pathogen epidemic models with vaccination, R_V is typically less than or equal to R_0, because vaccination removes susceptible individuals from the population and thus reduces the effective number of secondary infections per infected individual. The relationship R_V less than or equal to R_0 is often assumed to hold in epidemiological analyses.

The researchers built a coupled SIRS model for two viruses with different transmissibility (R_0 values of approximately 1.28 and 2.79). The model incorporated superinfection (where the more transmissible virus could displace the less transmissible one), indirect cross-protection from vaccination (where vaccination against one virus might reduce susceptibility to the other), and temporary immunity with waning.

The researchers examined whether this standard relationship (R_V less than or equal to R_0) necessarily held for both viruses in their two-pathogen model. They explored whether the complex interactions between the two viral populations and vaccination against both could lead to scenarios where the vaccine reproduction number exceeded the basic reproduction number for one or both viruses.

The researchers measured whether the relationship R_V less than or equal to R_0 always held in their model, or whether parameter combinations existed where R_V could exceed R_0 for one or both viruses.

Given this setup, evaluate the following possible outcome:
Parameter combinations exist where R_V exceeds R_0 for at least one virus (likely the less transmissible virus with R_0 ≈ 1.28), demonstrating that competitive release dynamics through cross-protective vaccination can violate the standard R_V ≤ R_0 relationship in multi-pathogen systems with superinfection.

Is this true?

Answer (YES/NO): NO